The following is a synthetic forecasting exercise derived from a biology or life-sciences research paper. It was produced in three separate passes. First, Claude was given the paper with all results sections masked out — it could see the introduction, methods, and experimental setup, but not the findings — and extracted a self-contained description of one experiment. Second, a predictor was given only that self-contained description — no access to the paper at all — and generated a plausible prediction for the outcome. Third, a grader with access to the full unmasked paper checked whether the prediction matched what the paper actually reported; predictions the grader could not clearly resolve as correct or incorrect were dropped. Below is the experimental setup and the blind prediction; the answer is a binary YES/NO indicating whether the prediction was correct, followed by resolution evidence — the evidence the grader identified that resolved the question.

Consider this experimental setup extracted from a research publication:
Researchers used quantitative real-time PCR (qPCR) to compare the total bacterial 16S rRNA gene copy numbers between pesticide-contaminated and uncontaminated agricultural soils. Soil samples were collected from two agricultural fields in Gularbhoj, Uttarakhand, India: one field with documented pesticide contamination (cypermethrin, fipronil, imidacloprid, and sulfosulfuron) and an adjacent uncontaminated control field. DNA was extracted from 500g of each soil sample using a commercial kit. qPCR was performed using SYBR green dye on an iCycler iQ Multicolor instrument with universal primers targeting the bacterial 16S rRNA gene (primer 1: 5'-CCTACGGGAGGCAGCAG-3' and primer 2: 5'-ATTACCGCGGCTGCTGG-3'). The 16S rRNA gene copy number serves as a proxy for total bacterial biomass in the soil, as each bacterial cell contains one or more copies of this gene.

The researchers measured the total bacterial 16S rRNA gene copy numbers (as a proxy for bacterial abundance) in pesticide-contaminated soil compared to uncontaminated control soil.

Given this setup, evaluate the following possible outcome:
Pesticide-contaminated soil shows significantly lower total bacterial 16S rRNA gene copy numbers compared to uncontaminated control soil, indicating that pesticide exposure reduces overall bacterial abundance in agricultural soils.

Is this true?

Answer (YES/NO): YES